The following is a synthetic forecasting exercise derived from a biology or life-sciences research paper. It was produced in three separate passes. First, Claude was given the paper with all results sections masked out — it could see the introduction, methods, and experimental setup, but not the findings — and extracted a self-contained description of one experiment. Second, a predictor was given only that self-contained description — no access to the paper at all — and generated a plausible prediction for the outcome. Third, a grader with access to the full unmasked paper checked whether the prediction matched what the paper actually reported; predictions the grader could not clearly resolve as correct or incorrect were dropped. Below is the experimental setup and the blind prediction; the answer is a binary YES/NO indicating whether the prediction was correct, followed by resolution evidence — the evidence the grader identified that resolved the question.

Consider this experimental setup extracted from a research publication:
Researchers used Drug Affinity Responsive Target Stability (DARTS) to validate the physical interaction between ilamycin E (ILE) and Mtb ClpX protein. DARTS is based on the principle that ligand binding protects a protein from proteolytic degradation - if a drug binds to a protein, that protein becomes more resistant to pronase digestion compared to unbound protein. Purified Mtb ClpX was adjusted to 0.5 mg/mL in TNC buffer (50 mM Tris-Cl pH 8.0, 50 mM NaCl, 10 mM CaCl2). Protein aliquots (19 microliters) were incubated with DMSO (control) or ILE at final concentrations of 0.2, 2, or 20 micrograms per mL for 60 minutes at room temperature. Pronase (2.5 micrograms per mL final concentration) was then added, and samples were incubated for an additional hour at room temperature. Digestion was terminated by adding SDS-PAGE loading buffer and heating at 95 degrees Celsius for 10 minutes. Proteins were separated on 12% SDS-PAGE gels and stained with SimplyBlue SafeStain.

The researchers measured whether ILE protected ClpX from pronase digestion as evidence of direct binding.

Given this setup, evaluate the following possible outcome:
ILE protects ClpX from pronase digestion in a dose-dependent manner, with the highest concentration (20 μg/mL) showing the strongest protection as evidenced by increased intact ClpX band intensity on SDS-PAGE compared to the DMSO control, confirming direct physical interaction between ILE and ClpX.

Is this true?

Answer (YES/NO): YES